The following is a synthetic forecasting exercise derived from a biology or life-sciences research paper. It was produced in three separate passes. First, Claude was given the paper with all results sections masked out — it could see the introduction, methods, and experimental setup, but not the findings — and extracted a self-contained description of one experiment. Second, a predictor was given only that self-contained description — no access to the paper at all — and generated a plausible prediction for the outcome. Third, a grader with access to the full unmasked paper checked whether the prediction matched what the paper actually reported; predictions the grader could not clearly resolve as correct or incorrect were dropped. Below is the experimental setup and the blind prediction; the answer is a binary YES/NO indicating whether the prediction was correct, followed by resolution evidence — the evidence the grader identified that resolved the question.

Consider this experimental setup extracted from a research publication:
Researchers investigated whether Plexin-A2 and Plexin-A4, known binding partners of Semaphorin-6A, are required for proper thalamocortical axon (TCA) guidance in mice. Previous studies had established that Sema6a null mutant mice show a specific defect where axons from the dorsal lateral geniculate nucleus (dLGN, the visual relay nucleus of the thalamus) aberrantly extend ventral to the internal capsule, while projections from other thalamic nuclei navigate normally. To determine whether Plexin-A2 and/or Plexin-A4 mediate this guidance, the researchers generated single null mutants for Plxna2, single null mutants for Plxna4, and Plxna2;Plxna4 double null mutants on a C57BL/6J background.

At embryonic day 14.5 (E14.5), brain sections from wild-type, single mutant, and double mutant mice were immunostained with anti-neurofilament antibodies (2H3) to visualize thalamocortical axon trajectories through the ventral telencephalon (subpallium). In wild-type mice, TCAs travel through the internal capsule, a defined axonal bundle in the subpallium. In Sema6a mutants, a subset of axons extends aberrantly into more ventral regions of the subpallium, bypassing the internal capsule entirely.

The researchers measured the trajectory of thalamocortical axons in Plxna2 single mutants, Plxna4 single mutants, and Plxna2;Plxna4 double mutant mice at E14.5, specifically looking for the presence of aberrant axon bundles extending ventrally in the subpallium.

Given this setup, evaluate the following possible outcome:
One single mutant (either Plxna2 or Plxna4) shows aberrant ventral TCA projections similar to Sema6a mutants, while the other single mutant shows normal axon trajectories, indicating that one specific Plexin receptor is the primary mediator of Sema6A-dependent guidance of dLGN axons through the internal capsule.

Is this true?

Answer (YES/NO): NO